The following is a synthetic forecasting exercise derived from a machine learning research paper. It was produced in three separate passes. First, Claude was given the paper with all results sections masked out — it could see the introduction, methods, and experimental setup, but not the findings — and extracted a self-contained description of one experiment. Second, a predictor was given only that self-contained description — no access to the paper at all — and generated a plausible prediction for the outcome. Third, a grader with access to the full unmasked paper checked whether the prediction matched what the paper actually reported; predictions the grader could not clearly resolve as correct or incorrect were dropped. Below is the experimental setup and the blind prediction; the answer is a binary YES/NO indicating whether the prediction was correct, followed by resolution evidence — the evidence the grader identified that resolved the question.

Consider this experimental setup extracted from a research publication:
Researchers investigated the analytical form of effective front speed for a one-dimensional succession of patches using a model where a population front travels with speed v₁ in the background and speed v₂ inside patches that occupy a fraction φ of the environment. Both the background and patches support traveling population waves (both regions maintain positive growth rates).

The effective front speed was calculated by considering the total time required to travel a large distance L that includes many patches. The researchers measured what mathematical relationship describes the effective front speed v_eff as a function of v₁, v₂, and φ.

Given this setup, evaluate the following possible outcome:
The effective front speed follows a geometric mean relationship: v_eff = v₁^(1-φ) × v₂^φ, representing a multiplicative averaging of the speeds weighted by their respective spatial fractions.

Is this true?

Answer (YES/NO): NO